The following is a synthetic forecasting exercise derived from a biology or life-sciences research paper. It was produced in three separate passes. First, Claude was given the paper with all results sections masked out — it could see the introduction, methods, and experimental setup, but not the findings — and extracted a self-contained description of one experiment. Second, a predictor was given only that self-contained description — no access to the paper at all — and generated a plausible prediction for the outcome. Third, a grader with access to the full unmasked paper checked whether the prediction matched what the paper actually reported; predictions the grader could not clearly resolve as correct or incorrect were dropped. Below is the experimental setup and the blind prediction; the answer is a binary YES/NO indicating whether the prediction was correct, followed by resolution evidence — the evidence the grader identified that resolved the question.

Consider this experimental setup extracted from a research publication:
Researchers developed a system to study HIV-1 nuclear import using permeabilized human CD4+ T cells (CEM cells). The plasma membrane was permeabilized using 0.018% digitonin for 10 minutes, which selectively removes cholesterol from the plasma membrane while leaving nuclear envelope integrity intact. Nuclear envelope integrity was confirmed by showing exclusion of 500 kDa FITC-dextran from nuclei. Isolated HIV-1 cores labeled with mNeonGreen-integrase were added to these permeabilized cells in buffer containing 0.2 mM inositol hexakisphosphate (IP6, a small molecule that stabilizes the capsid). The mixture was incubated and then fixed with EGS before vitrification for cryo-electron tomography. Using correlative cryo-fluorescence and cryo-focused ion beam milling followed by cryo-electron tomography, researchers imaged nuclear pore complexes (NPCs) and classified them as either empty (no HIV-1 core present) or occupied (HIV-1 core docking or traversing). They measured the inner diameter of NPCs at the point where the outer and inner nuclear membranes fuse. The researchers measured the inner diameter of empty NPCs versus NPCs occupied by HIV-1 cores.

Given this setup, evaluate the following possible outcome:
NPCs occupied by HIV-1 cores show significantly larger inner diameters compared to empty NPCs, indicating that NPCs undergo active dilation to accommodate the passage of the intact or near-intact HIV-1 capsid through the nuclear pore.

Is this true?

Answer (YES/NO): YES